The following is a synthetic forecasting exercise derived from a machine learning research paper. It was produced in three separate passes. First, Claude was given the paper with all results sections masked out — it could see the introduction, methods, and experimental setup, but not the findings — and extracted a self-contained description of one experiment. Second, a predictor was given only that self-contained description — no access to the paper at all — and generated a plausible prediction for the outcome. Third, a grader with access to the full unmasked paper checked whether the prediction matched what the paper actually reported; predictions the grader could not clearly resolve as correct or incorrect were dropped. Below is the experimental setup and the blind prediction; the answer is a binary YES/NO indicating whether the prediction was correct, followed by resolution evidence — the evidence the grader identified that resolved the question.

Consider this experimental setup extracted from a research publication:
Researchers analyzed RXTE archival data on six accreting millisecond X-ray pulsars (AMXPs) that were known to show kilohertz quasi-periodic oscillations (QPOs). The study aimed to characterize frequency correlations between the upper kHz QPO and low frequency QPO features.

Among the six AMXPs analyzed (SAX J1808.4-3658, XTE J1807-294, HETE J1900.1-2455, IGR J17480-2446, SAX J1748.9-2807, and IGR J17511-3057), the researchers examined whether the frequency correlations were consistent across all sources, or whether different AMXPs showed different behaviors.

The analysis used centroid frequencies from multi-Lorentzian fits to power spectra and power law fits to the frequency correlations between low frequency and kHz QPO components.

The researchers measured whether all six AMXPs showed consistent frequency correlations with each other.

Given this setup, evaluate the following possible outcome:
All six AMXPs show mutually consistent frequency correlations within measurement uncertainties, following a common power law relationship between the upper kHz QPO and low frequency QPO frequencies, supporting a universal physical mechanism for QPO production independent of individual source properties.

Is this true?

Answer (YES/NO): NO